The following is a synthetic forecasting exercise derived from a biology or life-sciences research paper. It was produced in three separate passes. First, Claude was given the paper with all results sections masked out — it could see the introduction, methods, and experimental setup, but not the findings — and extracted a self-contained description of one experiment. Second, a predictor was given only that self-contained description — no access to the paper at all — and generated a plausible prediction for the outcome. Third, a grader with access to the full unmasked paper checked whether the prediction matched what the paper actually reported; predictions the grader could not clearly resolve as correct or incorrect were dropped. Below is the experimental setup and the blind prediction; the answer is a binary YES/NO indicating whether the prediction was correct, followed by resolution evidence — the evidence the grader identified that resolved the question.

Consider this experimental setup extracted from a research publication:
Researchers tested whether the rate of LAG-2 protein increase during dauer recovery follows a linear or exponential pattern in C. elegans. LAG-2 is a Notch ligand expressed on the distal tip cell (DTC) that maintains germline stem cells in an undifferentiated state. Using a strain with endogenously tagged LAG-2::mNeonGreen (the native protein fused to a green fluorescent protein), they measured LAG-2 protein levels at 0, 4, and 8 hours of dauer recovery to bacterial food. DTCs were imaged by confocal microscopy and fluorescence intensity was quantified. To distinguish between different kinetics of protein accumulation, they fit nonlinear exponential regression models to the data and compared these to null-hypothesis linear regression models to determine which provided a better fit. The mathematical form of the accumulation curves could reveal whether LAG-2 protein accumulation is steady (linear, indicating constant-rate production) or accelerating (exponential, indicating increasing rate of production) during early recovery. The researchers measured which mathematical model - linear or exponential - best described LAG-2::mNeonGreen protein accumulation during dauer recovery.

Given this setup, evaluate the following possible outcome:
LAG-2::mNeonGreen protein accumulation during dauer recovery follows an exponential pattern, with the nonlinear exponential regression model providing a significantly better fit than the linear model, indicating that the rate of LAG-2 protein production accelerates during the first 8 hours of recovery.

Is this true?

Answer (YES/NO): YES